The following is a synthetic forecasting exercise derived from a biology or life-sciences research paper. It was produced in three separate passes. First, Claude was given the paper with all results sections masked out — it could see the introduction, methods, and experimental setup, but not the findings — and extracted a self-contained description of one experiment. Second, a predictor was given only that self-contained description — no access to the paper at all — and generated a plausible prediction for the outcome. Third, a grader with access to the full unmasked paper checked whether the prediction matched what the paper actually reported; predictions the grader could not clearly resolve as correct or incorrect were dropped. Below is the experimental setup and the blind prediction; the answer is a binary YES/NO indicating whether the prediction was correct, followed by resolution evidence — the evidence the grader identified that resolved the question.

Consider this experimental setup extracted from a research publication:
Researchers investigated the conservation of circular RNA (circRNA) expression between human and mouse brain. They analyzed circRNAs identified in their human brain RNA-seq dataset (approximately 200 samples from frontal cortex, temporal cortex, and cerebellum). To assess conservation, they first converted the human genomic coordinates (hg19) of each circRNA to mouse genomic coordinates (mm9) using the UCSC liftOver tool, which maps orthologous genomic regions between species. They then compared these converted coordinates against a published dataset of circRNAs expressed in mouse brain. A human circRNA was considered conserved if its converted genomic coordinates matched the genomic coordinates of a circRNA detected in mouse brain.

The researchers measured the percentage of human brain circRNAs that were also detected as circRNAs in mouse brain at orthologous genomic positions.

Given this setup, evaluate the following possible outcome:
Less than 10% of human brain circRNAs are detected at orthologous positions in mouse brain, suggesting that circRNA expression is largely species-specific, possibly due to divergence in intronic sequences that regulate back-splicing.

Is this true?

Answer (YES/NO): YES